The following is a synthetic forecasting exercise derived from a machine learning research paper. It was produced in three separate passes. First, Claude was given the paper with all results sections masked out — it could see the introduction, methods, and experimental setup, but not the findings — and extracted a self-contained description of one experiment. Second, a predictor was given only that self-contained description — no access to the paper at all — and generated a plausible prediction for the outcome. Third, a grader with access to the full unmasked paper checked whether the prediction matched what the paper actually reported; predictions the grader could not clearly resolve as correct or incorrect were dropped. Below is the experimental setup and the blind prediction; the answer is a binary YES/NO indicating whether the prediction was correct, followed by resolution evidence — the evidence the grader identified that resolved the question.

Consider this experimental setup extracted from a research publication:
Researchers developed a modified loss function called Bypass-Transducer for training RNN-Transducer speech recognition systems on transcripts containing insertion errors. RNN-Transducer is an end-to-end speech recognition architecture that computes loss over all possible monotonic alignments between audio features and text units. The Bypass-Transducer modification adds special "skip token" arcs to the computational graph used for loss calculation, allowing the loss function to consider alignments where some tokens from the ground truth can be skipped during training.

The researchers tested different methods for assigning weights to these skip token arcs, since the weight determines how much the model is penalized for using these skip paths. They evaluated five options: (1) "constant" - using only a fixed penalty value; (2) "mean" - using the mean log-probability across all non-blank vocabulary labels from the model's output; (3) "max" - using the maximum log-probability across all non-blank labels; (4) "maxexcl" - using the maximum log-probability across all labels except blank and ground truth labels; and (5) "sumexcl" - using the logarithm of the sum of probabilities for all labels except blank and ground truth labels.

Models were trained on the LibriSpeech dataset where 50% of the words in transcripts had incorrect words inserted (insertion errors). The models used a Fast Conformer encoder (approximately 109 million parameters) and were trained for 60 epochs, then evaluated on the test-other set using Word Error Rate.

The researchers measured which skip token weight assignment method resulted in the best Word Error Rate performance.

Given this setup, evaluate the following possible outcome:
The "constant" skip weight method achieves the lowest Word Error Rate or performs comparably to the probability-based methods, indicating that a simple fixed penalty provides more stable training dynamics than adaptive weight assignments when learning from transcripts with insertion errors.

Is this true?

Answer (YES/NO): NO